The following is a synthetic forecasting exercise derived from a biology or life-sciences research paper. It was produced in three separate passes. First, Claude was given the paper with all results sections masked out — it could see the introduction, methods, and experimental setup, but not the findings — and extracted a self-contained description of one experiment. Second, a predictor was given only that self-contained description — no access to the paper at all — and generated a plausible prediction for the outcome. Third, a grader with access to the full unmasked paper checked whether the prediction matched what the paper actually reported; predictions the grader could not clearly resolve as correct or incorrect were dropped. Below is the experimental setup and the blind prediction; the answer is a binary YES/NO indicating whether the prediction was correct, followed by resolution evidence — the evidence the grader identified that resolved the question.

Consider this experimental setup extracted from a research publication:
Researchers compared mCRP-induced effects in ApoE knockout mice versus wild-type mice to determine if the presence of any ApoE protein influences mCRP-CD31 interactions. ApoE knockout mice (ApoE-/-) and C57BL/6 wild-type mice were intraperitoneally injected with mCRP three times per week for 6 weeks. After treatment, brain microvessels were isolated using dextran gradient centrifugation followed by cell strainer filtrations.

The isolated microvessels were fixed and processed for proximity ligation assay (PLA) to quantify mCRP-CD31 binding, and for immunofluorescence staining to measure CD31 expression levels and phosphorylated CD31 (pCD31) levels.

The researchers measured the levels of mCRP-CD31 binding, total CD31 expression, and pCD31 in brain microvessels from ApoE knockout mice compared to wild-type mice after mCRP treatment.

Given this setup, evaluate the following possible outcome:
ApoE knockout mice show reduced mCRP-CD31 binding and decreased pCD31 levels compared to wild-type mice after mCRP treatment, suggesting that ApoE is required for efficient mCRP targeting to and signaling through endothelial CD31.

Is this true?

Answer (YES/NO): NO